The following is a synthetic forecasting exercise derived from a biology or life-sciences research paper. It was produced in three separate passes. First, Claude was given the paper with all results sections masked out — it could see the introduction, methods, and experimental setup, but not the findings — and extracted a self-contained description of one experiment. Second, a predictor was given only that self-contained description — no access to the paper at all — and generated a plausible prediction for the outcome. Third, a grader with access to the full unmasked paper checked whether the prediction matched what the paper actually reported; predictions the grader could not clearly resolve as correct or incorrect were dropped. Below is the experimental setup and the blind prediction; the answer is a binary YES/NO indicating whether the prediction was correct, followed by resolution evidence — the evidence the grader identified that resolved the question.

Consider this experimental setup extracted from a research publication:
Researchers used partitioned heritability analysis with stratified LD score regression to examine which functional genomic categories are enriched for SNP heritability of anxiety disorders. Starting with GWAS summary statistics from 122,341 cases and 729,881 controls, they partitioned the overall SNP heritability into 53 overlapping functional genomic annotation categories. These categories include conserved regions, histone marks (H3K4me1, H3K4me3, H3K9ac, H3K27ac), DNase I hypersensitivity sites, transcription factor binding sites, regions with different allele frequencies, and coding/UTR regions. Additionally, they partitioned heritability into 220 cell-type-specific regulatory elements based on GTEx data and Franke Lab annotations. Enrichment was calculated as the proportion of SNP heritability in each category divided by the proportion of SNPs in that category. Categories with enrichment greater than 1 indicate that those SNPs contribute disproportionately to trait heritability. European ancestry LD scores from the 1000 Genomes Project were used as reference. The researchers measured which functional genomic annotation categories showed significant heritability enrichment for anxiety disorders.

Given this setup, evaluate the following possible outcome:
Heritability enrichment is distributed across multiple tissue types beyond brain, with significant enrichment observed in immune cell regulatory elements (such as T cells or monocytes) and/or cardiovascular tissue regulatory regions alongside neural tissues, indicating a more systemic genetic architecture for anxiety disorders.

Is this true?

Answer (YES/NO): NO